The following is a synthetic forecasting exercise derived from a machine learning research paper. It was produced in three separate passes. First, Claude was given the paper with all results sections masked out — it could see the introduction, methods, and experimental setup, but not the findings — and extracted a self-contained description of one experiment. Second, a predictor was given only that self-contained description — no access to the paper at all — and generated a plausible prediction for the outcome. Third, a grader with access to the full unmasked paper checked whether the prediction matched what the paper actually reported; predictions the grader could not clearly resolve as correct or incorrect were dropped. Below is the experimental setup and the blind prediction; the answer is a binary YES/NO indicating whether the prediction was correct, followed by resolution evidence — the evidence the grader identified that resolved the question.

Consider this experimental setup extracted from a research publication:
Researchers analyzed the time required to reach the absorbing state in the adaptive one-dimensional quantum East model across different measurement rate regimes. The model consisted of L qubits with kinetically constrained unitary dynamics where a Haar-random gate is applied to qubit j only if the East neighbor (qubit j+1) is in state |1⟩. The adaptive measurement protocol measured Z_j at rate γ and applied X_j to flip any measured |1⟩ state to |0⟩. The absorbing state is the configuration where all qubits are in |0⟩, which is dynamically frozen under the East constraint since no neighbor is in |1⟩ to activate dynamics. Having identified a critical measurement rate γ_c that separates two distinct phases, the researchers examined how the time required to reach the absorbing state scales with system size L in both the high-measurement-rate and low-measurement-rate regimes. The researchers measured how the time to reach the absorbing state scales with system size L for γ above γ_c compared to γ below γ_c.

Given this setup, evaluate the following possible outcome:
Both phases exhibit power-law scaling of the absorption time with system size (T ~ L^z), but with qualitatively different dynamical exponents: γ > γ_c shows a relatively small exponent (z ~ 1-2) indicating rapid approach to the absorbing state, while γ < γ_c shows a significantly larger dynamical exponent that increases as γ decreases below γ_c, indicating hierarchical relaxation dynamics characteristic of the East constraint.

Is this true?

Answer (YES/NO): NO